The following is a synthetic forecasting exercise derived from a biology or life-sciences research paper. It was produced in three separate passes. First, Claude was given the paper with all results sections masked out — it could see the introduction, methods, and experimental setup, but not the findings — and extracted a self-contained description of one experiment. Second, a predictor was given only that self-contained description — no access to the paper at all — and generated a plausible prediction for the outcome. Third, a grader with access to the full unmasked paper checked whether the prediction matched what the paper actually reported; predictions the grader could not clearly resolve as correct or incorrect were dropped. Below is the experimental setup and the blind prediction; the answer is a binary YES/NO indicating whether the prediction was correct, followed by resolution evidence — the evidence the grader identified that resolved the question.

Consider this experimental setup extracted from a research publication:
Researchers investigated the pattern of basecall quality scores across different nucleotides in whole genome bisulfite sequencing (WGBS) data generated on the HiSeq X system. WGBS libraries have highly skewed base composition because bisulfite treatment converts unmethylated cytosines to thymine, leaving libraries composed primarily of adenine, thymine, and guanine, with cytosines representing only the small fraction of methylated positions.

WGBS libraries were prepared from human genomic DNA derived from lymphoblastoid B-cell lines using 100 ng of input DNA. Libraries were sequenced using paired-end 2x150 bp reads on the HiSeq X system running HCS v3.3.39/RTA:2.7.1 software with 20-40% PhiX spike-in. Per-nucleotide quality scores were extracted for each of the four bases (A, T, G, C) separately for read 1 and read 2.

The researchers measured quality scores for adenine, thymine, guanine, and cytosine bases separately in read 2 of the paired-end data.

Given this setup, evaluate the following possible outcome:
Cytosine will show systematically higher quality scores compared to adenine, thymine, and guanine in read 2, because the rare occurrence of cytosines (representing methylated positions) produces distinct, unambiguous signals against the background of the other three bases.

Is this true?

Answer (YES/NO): NO